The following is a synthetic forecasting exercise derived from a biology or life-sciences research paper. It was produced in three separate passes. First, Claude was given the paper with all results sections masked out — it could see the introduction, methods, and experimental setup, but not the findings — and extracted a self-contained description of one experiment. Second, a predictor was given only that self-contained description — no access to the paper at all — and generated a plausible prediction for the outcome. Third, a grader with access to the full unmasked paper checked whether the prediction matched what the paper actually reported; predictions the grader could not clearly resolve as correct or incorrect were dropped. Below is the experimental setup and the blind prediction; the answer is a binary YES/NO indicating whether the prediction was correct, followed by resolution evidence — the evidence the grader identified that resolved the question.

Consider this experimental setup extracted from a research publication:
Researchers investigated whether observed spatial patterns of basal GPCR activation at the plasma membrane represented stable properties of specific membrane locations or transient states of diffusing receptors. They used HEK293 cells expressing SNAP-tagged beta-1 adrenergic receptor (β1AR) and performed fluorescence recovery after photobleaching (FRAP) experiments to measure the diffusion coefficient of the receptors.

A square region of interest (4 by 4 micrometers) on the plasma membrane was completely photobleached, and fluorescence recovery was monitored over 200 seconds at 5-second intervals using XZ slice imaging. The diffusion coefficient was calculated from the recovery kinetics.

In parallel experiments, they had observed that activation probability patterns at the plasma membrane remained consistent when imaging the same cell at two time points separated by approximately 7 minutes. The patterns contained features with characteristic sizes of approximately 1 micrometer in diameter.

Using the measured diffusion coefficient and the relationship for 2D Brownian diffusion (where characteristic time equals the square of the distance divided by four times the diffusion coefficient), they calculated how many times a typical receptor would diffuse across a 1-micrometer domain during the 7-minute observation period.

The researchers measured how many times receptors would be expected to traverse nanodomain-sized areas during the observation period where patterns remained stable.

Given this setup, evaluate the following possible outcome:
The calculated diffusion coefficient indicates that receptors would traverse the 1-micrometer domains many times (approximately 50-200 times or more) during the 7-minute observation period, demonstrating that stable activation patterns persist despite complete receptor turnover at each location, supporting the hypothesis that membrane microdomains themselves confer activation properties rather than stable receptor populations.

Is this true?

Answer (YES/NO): YES